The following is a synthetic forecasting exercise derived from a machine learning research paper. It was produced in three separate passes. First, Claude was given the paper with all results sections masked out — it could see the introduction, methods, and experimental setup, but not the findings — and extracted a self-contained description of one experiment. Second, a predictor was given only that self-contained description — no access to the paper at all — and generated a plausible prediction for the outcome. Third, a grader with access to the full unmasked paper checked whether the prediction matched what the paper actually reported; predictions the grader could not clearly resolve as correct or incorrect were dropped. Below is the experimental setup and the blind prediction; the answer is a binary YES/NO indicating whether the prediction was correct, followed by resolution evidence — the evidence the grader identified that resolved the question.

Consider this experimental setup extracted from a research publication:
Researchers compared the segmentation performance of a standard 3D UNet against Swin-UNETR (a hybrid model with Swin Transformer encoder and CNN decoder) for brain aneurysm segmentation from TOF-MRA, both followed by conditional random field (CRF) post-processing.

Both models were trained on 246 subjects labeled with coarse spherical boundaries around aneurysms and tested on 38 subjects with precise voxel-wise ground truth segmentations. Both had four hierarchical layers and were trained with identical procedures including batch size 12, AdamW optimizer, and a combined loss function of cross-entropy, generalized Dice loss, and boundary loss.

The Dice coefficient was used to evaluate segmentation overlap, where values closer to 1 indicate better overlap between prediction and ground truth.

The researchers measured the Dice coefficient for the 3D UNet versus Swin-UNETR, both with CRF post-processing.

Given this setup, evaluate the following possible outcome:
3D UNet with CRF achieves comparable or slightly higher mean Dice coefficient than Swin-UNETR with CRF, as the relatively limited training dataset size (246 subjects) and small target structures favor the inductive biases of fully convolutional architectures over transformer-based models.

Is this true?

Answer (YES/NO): YES